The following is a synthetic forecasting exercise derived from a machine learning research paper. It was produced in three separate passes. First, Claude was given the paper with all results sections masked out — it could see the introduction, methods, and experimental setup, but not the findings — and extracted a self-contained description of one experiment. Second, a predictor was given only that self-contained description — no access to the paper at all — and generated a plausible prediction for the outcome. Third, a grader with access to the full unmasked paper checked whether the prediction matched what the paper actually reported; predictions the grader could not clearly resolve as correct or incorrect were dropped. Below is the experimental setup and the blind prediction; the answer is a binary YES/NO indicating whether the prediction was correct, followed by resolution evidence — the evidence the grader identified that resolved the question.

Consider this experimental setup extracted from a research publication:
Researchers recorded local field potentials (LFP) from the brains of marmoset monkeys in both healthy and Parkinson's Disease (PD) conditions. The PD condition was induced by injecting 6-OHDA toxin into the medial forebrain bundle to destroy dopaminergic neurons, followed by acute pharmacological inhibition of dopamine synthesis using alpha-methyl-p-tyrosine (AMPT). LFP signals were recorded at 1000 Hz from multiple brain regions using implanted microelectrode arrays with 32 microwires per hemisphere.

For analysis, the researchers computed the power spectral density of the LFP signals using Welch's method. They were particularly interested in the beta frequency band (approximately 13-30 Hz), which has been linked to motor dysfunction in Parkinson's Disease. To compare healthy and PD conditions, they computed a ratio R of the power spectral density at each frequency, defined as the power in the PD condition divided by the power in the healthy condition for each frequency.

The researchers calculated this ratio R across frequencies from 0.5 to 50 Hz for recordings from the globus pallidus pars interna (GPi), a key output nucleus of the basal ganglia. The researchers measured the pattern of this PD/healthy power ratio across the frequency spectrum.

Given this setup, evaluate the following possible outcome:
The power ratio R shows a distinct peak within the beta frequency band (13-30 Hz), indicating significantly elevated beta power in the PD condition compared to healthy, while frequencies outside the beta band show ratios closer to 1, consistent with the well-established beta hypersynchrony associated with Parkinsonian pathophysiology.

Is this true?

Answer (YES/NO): NO